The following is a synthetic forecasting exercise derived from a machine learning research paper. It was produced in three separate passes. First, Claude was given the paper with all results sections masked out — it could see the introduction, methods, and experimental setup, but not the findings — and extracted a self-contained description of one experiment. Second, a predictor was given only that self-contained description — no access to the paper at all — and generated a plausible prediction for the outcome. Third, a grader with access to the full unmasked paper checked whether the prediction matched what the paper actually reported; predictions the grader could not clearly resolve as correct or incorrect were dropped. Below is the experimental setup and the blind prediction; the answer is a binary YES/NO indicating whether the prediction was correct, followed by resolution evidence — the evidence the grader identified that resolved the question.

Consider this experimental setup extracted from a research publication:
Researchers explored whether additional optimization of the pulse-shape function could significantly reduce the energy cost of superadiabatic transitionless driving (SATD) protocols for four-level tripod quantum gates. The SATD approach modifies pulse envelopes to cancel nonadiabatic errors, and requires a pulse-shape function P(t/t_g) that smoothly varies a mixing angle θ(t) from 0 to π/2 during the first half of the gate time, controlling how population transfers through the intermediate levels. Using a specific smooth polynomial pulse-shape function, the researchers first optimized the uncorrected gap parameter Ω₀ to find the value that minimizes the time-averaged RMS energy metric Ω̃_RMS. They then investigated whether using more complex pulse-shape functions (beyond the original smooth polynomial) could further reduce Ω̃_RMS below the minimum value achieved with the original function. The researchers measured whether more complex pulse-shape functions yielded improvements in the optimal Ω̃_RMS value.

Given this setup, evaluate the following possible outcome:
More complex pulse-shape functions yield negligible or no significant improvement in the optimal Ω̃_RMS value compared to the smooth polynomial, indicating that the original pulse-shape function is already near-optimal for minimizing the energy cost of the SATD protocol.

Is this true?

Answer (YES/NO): YES